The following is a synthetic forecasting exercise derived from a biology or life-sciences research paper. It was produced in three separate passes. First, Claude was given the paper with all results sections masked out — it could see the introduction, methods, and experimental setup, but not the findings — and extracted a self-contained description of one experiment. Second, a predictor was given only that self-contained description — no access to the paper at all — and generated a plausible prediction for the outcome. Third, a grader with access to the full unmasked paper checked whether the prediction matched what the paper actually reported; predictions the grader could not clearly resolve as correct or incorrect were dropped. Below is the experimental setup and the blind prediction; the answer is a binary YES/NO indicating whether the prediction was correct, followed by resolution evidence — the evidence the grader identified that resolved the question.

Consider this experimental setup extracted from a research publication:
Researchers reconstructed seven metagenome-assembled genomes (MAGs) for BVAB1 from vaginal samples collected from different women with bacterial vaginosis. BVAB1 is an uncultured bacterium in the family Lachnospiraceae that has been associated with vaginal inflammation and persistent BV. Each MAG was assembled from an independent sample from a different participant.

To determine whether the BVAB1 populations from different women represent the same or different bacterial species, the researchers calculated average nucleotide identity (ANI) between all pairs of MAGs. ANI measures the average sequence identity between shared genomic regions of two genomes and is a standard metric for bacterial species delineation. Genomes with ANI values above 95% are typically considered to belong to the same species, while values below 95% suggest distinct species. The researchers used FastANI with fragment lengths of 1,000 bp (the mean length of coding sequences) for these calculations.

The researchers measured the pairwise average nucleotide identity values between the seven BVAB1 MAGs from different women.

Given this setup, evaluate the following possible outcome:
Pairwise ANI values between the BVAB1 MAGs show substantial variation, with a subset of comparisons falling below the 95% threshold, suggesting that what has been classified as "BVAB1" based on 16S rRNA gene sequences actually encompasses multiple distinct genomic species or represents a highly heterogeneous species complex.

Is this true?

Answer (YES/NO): NO